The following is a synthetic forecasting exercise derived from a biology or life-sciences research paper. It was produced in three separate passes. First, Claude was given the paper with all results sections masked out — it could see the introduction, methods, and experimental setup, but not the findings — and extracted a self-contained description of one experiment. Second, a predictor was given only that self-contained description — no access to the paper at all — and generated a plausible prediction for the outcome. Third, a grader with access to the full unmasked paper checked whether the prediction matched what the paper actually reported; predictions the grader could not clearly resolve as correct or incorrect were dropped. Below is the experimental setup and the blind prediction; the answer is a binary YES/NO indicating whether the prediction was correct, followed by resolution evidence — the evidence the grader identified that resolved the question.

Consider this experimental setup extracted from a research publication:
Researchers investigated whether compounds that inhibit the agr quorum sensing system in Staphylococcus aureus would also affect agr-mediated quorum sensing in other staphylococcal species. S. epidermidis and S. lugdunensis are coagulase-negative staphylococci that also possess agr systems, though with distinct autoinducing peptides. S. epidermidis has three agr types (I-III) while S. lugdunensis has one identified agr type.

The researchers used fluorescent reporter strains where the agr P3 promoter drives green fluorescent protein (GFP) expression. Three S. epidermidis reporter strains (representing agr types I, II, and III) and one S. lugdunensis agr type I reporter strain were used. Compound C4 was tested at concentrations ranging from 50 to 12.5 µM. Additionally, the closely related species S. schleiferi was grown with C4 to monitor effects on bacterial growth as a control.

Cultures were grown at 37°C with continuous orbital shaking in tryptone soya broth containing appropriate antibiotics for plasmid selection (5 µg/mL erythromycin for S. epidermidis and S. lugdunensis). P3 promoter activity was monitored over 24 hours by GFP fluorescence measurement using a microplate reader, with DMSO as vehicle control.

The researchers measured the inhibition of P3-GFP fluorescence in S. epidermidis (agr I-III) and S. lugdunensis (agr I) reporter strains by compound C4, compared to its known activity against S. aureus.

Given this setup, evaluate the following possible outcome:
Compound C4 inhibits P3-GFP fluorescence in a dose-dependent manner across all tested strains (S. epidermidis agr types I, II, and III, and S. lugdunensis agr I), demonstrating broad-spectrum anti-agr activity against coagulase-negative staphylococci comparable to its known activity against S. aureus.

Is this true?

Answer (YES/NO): NO